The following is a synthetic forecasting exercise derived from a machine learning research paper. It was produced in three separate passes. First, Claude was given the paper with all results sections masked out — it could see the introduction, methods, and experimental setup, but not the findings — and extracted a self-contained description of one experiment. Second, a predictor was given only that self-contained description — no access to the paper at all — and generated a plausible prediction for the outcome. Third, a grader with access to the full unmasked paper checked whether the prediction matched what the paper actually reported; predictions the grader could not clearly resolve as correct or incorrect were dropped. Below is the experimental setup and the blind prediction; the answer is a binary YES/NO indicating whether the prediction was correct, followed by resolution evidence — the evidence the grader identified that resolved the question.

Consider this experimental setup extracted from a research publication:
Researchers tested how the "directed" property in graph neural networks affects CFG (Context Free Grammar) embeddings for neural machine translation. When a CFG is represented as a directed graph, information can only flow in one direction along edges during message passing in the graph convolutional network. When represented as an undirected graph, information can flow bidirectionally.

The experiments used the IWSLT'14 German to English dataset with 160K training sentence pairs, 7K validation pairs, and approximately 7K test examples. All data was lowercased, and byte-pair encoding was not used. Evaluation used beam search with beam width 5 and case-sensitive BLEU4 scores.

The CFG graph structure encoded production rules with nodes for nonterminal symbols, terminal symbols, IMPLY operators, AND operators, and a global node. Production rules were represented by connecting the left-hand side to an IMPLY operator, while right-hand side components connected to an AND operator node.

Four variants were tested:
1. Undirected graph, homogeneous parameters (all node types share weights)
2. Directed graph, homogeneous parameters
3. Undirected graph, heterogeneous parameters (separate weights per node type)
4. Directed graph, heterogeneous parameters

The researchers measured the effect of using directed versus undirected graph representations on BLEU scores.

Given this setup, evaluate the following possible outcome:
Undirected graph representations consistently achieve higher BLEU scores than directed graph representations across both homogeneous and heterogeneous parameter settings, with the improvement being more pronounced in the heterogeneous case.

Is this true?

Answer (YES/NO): NO